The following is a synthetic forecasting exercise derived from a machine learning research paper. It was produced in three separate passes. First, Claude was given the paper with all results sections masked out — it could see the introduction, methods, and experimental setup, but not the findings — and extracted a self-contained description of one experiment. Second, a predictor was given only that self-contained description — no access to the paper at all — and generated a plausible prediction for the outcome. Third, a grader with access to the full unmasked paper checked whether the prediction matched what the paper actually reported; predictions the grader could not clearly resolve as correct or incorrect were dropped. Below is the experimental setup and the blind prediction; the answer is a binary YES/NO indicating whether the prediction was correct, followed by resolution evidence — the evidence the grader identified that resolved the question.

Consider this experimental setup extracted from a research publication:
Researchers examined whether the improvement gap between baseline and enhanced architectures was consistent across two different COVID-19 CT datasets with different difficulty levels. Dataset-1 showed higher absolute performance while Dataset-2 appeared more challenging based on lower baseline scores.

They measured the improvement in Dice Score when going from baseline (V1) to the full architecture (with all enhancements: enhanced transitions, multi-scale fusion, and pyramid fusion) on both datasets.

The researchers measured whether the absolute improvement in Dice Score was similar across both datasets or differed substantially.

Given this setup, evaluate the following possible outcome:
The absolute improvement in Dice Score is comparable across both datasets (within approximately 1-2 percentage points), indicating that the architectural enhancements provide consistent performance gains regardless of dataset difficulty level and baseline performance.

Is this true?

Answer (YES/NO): NO